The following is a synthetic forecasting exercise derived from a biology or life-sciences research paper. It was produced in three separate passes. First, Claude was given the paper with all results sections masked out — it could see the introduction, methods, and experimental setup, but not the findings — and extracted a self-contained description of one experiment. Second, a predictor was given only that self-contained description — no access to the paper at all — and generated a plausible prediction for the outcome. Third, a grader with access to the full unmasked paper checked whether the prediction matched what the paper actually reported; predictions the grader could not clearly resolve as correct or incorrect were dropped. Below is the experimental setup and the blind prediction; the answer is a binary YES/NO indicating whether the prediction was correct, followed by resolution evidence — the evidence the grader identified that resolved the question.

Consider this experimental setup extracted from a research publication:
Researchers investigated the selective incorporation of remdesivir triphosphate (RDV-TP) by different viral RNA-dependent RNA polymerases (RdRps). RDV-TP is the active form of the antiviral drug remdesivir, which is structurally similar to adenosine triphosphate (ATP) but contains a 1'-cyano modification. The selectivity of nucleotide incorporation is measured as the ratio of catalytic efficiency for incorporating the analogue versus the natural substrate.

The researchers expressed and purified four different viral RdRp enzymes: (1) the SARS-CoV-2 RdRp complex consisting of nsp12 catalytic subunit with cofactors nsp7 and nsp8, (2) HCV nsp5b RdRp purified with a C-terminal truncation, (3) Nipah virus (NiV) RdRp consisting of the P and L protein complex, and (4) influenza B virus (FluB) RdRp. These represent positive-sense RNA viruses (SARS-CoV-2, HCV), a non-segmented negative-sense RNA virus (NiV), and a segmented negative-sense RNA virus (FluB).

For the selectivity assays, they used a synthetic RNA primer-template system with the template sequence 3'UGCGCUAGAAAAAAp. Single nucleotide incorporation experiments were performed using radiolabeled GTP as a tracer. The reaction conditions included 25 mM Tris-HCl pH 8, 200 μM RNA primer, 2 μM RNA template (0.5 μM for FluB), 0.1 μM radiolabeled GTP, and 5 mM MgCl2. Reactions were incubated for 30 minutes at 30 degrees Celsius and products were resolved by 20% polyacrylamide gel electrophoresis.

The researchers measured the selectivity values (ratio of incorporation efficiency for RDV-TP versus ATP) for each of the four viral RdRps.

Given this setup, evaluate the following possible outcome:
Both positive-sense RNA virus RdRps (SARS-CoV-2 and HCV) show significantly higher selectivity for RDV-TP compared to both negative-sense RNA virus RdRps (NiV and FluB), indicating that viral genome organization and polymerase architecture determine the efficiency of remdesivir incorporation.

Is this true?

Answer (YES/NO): NO